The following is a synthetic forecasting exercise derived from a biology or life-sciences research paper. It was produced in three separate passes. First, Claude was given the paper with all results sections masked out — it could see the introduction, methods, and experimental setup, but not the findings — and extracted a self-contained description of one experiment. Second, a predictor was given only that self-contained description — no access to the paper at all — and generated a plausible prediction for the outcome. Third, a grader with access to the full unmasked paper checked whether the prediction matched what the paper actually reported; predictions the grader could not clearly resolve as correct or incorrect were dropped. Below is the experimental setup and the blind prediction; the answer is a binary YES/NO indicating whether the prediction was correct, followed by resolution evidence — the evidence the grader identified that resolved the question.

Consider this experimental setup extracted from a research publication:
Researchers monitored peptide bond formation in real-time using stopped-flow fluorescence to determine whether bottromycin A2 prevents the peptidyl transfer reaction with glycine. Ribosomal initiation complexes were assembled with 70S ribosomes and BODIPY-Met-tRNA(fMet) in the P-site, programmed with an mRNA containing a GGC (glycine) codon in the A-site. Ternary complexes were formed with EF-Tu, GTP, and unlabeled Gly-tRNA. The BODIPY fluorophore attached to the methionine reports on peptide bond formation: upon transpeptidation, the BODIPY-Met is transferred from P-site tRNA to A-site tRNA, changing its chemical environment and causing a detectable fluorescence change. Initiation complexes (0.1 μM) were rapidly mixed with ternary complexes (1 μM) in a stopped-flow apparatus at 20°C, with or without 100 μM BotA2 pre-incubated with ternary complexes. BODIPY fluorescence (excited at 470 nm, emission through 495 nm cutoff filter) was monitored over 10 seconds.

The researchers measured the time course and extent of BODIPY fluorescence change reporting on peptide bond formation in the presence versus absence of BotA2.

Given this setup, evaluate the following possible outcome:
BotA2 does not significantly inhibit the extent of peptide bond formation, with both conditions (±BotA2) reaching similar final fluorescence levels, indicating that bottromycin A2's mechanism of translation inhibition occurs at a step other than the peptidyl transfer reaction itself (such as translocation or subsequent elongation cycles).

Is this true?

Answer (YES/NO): NO